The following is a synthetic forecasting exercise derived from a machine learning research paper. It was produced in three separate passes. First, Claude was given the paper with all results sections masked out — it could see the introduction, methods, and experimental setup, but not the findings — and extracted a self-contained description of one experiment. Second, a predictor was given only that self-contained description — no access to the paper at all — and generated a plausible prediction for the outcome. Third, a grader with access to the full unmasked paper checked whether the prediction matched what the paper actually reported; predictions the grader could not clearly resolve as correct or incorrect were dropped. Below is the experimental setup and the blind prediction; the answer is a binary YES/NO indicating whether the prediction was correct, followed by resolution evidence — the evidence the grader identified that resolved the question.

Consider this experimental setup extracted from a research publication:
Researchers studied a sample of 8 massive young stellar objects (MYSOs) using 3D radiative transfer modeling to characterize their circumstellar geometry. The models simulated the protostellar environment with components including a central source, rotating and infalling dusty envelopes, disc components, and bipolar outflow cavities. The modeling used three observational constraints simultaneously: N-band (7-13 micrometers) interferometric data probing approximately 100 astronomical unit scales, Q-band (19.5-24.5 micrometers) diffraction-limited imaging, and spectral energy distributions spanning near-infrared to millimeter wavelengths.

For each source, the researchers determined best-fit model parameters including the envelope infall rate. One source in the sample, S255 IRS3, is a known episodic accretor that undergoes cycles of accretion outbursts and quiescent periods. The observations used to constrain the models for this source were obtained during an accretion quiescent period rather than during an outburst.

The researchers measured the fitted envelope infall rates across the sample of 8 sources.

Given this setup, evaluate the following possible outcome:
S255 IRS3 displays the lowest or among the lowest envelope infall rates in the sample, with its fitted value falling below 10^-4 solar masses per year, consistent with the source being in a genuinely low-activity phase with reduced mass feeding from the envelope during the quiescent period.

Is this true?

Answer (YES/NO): YES